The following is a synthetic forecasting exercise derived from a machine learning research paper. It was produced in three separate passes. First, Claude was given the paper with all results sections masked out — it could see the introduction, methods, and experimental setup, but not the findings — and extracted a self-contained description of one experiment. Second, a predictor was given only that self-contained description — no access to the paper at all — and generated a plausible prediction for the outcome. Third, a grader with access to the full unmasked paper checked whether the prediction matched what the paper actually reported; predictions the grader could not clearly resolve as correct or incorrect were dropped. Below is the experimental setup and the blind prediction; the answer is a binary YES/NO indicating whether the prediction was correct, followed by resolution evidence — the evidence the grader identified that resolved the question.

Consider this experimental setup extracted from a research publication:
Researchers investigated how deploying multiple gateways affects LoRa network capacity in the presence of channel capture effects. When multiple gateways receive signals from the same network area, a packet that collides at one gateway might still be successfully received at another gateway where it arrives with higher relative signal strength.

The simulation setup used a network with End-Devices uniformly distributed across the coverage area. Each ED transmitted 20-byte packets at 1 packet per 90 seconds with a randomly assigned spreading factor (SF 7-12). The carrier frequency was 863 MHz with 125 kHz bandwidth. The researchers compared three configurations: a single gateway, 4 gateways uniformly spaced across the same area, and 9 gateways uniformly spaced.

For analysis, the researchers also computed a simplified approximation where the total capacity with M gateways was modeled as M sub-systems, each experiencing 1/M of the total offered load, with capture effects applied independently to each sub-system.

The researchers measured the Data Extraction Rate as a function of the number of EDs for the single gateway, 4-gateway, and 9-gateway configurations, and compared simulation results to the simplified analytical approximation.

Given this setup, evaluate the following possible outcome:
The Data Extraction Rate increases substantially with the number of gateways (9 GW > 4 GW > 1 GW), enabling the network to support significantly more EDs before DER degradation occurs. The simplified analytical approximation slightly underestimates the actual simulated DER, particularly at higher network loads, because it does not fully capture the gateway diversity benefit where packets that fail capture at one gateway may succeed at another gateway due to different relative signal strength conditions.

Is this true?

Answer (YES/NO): YES